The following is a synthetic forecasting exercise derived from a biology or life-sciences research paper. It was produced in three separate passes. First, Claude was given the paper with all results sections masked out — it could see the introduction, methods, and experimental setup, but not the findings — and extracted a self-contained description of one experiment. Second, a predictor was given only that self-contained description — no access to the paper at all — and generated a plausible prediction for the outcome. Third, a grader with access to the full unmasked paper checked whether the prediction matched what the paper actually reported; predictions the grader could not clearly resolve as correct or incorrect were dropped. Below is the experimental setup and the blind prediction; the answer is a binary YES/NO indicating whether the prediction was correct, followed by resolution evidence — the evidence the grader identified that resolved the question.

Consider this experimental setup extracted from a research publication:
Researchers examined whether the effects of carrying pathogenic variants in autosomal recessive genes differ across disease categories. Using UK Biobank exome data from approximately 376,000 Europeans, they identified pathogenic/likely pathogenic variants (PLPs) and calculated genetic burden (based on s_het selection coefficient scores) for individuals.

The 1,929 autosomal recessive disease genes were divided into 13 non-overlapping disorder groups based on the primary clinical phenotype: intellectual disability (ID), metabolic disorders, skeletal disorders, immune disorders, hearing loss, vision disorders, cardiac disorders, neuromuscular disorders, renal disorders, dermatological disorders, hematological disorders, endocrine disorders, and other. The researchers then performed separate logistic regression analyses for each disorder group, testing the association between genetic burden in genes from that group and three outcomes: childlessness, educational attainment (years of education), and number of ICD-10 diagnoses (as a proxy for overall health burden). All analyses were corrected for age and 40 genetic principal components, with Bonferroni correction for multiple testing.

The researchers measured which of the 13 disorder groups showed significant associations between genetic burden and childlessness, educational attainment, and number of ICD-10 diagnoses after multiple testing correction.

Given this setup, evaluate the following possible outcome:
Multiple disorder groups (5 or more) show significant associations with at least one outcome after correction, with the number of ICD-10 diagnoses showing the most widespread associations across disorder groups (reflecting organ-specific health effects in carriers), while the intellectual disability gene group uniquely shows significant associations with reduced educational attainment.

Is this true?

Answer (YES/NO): NO